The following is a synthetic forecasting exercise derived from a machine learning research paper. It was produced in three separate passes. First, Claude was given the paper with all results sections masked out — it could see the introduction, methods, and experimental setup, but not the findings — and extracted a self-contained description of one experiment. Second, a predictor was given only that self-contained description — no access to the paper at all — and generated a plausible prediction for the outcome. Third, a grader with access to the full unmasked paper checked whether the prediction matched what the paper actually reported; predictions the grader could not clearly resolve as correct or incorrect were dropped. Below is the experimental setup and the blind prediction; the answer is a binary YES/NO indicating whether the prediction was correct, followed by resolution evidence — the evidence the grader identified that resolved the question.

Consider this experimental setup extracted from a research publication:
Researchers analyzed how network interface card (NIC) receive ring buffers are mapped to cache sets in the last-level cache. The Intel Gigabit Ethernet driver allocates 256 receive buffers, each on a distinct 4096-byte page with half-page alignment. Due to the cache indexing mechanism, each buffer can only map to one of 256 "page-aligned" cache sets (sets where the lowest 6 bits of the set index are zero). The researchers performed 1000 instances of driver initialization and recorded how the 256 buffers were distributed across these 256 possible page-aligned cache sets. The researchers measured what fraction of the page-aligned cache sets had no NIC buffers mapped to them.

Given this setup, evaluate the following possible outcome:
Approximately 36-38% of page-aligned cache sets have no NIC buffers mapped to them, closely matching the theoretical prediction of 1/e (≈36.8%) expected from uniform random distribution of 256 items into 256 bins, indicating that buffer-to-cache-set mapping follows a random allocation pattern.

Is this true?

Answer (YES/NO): NO